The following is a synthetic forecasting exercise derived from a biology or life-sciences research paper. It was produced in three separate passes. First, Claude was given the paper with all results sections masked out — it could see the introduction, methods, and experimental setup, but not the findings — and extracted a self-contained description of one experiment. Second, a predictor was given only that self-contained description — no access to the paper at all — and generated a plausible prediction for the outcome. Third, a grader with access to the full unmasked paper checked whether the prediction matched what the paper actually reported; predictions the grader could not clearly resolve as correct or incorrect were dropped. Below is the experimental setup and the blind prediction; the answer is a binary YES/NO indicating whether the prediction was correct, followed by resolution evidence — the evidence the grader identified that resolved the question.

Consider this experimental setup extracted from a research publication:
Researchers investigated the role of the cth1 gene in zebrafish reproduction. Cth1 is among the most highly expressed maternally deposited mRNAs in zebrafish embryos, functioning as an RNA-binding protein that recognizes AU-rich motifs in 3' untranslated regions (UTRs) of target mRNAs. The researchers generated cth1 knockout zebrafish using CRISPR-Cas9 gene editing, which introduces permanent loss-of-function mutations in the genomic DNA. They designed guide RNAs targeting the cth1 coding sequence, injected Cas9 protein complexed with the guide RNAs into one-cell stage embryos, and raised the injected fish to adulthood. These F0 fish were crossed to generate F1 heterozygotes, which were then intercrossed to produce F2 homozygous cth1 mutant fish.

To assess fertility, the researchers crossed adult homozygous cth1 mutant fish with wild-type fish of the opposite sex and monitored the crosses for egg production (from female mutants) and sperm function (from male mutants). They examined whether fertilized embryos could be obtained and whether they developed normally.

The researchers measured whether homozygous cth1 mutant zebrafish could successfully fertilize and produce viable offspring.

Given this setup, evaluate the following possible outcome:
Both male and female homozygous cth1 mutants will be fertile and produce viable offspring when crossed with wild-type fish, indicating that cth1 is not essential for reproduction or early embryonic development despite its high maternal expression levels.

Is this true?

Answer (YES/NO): NO